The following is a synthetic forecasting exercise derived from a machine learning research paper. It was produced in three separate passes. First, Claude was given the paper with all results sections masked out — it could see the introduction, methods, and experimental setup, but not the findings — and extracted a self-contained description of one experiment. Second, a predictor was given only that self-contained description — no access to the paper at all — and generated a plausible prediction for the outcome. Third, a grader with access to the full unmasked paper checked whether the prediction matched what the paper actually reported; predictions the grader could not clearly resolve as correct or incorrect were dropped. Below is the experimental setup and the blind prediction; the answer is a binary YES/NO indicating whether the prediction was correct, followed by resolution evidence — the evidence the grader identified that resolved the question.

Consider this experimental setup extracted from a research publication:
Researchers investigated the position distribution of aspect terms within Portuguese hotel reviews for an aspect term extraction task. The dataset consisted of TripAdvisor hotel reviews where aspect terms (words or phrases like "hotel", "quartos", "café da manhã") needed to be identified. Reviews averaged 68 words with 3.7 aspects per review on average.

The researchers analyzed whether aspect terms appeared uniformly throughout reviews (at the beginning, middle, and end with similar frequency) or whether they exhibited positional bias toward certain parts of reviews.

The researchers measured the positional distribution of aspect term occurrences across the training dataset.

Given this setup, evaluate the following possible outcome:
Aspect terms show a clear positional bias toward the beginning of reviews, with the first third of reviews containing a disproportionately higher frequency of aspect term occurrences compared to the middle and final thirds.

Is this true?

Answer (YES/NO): YES